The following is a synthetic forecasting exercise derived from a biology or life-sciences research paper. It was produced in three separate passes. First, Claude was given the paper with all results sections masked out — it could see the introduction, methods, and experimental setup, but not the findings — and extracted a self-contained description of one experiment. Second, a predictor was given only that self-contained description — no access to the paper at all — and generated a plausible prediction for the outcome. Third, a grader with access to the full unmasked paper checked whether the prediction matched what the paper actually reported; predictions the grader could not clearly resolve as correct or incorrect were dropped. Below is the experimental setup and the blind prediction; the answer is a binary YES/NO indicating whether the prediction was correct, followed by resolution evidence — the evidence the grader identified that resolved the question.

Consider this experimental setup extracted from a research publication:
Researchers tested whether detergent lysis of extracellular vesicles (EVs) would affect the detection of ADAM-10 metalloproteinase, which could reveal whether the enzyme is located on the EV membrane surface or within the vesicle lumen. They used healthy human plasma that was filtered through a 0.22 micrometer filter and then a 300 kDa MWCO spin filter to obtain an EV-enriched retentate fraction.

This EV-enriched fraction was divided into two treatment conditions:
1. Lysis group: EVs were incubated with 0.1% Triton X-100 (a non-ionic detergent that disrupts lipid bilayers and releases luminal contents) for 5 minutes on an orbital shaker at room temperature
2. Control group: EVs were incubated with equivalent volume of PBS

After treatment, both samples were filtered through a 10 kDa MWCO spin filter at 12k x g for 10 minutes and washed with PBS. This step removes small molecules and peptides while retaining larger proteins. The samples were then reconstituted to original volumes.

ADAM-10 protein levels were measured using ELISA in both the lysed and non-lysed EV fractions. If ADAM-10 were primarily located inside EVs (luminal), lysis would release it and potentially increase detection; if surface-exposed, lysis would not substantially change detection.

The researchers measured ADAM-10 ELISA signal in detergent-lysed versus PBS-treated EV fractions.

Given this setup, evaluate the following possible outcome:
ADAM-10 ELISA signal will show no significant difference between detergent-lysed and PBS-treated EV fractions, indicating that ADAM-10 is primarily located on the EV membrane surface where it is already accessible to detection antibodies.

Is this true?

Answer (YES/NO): NO